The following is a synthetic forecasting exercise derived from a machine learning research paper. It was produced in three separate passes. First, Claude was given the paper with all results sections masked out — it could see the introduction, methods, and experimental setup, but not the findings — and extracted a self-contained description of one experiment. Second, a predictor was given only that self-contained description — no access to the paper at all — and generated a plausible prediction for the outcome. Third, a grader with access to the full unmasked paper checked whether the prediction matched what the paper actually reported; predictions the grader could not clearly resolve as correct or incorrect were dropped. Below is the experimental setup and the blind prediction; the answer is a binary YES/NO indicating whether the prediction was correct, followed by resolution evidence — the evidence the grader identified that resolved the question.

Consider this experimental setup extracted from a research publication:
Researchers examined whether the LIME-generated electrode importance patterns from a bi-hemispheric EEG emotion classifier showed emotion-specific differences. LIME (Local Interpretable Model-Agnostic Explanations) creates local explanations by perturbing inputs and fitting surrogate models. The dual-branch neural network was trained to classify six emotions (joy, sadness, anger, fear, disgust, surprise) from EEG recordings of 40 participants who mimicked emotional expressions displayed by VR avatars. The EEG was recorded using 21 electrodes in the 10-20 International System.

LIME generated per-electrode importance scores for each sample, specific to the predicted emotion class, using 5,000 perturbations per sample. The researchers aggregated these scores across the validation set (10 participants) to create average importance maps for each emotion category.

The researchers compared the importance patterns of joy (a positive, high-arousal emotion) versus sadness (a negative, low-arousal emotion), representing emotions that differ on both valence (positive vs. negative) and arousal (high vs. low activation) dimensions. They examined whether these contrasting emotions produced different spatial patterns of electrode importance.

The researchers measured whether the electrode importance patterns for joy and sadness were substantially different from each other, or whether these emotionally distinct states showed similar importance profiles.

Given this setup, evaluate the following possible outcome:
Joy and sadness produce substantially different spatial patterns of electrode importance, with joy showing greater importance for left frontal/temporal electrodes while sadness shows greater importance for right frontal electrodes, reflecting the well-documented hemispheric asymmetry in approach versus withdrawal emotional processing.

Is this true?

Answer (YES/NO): NO